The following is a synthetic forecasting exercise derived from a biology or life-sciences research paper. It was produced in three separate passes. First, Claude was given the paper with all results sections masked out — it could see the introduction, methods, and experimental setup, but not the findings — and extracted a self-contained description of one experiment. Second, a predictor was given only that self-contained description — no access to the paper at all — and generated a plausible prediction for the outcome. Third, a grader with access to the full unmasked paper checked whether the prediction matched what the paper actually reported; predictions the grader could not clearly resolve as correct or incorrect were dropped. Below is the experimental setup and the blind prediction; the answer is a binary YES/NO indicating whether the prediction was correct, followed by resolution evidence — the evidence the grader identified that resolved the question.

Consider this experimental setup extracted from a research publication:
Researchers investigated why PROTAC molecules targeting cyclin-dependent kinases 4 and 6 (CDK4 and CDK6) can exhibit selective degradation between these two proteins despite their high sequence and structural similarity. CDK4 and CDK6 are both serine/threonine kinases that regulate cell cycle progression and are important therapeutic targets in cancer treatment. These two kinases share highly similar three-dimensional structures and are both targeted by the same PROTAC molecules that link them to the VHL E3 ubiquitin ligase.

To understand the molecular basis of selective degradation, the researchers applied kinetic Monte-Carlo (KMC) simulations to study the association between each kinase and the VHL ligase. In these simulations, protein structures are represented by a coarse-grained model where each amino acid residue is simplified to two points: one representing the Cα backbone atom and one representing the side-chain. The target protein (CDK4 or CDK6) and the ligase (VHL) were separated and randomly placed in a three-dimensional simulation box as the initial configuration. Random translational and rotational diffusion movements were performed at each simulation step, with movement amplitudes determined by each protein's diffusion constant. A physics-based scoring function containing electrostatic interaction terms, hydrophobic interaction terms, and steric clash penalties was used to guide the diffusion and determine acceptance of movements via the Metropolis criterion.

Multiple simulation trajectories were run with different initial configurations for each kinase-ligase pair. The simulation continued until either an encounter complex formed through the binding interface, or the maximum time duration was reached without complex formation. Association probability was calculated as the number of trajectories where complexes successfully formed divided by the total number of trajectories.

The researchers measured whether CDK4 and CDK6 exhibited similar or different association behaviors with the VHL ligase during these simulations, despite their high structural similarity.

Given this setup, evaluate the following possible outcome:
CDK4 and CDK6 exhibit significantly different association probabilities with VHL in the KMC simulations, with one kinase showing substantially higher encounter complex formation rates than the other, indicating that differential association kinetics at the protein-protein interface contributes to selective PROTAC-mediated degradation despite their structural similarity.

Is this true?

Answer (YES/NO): YES